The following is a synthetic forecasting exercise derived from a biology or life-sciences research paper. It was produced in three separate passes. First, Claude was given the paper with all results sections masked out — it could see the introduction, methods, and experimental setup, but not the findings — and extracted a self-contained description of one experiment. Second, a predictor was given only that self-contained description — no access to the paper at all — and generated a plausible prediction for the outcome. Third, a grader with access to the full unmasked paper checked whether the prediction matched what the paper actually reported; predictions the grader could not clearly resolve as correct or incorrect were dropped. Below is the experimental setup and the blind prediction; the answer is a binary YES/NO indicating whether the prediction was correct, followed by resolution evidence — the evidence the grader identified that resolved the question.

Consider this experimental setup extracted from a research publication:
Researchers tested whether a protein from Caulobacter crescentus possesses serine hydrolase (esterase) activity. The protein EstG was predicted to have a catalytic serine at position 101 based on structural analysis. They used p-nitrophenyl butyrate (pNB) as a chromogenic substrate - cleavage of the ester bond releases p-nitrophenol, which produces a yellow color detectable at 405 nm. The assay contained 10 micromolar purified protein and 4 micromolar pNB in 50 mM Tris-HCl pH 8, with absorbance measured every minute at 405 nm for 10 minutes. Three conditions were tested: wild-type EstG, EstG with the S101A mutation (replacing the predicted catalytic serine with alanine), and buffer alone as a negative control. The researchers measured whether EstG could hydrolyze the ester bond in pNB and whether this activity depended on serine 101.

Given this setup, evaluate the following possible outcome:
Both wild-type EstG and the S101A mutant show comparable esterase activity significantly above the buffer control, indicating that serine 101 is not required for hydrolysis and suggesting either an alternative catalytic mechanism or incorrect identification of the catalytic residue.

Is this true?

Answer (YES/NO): NO